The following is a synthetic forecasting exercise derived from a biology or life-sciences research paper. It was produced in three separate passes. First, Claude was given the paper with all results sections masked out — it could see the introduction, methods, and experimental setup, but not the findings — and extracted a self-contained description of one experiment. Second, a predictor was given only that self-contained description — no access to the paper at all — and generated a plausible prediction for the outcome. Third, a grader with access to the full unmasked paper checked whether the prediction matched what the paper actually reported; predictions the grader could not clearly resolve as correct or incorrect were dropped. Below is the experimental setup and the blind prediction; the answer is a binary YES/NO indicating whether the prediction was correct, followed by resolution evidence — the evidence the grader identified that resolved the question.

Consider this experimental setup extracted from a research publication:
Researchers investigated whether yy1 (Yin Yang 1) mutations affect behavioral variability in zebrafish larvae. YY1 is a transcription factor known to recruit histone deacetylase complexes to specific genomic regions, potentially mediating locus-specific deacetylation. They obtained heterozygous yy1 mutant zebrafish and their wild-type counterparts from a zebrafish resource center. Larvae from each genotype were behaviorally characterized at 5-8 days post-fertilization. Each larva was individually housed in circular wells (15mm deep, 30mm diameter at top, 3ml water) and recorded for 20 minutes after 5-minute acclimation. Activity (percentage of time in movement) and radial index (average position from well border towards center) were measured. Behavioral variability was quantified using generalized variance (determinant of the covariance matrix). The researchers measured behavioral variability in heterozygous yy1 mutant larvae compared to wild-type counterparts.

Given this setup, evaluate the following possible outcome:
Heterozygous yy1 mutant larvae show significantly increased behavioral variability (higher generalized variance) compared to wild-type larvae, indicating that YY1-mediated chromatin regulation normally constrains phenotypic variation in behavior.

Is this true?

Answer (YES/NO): NO